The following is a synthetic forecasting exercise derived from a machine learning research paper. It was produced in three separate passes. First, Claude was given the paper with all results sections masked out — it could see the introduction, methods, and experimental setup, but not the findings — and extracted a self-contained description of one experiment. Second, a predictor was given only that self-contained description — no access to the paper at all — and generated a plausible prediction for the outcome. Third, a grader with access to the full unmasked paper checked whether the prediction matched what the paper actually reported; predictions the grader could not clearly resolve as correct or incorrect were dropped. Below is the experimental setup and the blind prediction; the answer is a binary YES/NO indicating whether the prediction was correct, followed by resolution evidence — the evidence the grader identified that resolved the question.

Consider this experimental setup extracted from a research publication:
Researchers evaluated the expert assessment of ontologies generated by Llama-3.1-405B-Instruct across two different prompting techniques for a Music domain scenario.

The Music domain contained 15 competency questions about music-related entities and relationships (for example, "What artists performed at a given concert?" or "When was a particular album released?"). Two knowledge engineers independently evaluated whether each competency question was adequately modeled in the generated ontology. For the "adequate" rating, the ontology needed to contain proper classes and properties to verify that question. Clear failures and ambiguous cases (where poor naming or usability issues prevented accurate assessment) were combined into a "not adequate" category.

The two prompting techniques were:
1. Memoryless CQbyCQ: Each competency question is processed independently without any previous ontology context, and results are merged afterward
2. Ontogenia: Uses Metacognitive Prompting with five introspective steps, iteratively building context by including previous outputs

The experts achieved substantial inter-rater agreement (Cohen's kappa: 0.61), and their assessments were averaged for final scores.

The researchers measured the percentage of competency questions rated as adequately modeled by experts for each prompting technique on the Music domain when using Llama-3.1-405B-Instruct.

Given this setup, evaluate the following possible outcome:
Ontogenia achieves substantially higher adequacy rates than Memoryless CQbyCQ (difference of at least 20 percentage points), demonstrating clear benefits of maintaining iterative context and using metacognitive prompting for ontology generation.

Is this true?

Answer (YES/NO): YES